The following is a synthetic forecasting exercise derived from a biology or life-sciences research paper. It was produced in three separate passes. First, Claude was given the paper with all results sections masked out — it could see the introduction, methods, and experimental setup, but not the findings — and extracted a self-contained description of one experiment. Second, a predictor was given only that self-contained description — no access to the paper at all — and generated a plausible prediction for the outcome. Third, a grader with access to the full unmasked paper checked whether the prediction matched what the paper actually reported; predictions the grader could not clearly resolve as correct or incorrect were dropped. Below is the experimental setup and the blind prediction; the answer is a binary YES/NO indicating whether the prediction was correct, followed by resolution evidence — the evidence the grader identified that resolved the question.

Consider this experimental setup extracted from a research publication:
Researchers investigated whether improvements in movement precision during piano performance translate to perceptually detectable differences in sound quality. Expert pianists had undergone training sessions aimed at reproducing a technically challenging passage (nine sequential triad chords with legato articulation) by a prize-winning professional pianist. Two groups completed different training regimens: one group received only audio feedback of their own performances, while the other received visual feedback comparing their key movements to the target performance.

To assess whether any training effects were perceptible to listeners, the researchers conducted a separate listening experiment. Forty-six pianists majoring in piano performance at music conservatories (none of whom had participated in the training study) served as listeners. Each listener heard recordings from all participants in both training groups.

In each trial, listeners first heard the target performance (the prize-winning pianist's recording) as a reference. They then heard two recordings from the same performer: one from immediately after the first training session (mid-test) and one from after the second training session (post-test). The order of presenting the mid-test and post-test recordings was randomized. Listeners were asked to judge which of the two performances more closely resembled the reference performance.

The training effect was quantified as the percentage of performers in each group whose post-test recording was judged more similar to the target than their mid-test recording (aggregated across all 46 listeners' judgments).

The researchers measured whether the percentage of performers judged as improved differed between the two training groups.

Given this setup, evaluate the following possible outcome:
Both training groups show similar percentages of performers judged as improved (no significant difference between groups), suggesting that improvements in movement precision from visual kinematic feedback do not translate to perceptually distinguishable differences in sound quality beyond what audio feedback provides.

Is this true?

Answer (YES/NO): NO